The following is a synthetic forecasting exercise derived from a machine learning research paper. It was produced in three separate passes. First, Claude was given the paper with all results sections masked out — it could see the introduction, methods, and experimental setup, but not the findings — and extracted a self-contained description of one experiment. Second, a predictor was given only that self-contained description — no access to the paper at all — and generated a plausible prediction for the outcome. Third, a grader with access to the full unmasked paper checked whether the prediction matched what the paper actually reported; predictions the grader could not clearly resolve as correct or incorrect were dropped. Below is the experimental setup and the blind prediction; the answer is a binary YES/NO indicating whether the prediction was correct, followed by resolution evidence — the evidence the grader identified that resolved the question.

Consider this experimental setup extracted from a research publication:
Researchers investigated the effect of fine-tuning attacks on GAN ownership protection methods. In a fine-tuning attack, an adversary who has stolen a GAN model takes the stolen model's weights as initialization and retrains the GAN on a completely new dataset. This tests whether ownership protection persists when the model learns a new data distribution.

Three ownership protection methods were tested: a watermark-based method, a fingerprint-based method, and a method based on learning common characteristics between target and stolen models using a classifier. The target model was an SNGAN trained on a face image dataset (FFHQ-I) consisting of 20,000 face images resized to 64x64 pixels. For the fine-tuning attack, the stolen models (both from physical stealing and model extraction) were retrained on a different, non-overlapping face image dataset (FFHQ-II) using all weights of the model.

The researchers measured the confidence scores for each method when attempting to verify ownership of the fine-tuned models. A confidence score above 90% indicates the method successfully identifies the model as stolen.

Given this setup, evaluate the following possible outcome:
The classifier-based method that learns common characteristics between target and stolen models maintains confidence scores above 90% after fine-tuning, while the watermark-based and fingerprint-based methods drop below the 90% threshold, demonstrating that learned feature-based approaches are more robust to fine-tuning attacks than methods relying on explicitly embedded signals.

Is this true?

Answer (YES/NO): NO